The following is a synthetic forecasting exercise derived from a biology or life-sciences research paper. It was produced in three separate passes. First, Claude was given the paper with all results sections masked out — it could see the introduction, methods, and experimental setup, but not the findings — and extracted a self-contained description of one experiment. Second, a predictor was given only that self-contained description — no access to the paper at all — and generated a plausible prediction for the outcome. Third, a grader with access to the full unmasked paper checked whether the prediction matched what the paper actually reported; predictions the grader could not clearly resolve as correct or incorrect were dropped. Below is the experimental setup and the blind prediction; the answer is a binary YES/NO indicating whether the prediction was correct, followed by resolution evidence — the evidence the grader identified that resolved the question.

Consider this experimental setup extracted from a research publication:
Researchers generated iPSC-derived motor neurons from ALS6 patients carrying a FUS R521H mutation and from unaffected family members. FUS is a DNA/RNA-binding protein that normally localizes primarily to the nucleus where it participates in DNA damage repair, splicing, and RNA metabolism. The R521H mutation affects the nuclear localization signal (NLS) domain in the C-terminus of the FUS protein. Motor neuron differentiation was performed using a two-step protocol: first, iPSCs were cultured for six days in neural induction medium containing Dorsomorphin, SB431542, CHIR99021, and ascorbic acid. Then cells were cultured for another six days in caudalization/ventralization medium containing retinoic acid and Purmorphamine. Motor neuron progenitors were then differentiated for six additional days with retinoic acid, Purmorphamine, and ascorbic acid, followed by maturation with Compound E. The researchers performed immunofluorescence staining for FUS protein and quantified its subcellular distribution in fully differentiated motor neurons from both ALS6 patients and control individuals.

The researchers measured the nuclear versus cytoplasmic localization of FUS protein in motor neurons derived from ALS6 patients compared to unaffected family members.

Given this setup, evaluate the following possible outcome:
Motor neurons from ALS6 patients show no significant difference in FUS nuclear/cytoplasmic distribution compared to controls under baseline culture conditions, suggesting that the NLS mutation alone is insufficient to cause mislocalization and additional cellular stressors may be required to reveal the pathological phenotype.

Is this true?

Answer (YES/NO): NO